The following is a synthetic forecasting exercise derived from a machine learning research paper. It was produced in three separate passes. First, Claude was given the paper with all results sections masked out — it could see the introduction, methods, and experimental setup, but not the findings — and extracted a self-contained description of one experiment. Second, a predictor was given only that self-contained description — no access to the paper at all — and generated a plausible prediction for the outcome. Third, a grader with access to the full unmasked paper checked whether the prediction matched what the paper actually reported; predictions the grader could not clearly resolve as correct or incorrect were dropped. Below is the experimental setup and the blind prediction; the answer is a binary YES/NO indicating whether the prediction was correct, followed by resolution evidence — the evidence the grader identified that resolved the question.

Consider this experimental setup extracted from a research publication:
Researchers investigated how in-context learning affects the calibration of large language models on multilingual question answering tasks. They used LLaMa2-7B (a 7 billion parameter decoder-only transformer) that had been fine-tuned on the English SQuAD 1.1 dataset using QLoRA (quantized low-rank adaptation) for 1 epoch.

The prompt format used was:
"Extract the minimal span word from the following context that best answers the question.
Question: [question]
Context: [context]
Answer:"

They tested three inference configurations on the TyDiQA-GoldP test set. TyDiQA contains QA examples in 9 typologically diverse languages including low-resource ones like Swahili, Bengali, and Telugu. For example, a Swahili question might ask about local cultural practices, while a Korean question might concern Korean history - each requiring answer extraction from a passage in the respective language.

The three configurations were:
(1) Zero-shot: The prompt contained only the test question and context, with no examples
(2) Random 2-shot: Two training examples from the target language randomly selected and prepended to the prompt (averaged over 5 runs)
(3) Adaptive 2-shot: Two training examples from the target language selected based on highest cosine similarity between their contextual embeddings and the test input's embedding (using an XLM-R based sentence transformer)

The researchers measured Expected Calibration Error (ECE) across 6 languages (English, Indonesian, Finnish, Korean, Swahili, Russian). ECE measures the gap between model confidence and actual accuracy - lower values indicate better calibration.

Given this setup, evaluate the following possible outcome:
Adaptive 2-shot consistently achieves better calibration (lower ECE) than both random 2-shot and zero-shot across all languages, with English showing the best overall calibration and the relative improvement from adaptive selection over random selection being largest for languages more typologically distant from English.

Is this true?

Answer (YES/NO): NO